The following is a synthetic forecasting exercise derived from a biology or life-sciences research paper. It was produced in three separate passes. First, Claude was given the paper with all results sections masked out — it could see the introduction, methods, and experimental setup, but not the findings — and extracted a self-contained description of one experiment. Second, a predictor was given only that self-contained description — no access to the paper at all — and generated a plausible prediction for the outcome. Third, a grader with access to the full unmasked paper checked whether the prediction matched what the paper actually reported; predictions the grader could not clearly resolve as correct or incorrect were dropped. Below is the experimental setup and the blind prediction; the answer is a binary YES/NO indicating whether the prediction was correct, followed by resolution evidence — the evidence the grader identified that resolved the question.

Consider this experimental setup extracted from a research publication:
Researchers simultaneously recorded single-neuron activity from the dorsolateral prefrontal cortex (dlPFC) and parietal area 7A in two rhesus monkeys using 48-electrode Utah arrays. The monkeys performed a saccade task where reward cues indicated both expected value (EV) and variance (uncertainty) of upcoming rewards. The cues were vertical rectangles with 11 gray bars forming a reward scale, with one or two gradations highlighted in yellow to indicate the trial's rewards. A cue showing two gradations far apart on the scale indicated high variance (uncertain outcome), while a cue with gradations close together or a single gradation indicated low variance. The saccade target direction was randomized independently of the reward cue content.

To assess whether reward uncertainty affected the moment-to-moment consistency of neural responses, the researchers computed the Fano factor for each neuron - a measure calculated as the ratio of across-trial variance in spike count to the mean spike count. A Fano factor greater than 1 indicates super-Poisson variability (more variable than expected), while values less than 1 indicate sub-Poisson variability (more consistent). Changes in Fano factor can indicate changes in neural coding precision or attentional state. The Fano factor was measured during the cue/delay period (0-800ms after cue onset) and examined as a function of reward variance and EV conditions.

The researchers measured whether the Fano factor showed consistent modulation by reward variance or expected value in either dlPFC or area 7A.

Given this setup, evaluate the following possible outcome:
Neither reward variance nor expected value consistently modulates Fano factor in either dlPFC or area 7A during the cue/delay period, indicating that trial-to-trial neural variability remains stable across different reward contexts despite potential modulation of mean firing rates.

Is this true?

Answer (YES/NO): YES